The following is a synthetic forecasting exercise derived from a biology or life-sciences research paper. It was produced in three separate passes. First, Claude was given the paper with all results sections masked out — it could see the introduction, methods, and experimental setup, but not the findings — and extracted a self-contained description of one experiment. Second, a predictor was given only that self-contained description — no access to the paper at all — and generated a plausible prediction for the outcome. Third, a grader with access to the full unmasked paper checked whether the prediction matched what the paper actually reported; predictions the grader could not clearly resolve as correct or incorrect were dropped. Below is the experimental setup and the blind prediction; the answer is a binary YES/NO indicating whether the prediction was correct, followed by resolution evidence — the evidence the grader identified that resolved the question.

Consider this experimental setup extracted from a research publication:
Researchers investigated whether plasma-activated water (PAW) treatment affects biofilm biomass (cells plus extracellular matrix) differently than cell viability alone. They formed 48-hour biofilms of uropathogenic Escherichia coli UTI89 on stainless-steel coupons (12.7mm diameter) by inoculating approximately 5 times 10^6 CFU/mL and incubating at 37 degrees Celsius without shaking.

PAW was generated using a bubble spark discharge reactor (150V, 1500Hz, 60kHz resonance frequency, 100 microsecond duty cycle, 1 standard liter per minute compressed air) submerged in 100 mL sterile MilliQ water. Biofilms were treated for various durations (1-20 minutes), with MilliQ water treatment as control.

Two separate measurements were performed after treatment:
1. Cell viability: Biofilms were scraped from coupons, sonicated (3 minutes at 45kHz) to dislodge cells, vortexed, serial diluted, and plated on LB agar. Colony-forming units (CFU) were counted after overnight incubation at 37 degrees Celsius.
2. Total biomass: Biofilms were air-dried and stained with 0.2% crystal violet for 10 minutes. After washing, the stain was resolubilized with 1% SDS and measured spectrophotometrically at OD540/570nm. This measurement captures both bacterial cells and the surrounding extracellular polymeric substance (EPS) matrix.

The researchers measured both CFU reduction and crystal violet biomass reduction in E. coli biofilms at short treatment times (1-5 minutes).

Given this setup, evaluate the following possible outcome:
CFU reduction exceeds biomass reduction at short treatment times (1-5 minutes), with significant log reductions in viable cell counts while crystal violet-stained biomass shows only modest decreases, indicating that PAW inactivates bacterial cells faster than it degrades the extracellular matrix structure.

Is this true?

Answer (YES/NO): YES